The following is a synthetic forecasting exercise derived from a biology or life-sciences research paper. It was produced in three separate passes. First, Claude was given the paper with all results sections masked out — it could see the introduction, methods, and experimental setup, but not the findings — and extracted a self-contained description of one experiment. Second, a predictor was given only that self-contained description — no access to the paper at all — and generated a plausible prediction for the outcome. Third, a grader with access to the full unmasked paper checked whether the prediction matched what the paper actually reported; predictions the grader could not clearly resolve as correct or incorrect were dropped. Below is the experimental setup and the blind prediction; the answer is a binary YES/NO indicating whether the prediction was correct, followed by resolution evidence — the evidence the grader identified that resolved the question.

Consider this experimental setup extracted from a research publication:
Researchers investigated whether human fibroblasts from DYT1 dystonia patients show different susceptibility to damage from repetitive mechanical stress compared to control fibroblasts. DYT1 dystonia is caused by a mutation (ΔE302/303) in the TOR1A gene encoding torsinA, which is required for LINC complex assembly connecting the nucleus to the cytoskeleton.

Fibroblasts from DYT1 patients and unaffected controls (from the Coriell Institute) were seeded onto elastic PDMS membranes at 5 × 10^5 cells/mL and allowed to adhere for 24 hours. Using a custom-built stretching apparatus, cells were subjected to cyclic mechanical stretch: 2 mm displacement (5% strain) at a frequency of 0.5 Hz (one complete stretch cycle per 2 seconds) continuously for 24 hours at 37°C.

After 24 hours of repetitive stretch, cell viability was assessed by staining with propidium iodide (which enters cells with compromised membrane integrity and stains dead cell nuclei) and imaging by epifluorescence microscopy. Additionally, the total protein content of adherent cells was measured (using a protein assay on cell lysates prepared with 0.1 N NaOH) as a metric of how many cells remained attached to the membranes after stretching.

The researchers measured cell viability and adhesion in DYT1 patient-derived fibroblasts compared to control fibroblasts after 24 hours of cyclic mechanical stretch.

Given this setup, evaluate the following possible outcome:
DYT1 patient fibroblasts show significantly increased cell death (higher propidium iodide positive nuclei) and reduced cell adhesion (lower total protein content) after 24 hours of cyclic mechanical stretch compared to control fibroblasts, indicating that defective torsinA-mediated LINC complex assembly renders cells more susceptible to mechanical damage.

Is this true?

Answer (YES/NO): YES